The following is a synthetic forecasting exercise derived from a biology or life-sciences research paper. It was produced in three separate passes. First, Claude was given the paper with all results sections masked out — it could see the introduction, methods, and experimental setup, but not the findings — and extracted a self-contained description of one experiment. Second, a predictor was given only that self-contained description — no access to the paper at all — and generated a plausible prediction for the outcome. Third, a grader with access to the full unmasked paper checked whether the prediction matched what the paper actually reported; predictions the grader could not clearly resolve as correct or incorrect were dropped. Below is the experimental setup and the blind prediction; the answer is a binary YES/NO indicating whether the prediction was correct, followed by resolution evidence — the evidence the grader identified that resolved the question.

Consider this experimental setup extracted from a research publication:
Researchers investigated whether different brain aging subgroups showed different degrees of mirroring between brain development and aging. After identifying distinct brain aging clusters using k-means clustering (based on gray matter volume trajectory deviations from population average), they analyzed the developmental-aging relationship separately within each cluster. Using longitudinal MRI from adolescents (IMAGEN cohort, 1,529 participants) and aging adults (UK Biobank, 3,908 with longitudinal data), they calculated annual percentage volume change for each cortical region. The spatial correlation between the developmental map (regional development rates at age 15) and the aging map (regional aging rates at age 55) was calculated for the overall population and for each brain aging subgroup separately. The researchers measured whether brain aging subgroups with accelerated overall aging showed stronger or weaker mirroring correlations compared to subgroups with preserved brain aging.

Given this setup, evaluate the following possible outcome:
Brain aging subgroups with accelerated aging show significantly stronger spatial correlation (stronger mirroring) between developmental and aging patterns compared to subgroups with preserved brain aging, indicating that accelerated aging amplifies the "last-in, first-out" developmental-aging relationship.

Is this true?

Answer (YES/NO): YES